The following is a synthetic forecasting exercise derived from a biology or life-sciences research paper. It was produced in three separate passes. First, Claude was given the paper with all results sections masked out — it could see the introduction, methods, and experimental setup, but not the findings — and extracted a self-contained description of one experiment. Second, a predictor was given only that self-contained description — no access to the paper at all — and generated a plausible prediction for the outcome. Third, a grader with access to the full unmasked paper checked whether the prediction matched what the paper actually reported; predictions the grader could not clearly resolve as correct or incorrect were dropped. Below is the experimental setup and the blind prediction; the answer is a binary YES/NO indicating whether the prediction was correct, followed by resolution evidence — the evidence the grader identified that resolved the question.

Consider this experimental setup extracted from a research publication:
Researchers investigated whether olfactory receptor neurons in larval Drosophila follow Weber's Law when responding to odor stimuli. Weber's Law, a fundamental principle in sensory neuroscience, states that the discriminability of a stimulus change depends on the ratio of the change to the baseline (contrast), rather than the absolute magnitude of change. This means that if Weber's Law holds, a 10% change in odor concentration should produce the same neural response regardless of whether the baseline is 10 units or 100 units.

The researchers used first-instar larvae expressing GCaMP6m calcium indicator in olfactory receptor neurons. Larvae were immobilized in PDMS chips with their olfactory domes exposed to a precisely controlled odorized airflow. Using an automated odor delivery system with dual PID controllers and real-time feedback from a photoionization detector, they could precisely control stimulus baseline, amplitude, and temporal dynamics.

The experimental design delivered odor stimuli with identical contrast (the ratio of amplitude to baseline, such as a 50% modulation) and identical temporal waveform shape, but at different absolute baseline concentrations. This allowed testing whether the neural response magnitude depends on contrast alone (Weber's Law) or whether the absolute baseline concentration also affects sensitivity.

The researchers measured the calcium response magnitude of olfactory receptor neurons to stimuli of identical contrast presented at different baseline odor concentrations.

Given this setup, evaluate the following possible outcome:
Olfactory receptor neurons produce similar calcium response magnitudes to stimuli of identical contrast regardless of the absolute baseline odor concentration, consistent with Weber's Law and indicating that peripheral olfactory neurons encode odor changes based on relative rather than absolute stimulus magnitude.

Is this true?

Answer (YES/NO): YES